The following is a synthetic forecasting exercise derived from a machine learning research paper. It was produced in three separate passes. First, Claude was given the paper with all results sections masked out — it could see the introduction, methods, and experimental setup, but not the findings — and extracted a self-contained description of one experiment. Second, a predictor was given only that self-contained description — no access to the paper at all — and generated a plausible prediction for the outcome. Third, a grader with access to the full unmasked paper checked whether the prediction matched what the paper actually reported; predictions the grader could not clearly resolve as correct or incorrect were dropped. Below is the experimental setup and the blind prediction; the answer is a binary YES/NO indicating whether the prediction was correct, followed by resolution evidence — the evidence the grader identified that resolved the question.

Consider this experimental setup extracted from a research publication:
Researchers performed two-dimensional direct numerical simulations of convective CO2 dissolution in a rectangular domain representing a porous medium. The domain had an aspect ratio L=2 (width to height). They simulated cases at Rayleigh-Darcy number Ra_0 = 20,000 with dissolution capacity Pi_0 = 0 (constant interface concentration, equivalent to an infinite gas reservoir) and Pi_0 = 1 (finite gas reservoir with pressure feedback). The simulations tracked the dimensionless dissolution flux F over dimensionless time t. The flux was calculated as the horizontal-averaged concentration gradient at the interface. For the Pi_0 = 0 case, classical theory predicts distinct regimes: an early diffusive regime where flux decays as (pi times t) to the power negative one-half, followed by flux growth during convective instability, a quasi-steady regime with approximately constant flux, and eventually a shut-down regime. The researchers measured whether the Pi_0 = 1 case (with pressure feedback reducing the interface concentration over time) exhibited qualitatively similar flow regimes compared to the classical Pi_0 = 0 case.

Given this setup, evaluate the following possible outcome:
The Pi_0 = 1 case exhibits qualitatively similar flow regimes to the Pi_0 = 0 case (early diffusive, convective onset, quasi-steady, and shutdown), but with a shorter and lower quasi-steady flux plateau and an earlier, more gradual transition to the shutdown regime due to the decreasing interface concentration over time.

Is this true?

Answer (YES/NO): NO